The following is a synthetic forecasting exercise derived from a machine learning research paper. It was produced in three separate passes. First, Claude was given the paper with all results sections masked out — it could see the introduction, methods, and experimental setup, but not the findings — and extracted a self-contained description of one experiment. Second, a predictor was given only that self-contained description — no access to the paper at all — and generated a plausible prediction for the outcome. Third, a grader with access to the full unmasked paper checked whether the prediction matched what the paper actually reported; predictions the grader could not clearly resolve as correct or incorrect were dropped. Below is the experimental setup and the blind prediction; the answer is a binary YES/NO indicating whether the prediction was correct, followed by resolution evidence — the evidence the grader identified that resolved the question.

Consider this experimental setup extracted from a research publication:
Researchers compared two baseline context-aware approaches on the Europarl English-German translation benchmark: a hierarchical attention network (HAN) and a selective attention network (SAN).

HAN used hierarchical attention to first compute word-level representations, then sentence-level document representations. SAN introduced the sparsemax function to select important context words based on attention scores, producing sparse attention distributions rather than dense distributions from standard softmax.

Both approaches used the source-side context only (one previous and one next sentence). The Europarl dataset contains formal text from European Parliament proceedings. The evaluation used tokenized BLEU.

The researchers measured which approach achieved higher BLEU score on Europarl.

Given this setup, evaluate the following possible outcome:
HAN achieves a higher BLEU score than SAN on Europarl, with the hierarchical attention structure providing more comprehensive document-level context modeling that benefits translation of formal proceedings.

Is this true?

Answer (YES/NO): NO